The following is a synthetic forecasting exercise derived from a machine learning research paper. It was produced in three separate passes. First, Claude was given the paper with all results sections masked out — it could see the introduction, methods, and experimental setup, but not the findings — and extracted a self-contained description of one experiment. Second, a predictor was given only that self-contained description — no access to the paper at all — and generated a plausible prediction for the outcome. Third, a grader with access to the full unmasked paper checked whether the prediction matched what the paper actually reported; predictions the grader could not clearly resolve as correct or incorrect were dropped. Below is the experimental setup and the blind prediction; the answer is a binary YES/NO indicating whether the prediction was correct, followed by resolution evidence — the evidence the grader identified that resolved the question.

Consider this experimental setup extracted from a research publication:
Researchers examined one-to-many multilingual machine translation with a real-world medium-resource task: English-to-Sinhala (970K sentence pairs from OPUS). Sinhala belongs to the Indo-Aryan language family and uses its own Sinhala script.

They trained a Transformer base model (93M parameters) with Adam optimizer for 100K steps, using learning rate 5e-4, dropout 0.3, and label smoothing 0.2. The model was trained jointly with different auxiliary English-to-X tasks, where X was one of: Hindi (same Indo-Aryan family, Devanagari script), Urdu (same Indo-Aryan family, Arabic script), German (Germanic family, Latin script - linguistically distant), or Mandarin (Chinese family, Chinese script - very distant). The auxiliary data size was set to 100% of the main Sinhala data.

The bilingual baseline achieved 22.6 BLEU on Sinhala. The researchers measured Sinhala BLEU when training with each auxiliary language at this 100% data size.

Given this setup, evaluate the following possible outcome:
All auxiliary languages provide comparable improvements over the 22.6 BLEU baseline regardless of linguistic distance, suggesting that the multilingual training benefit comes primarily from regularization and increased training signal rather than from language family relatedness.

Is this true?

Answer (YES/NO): NO